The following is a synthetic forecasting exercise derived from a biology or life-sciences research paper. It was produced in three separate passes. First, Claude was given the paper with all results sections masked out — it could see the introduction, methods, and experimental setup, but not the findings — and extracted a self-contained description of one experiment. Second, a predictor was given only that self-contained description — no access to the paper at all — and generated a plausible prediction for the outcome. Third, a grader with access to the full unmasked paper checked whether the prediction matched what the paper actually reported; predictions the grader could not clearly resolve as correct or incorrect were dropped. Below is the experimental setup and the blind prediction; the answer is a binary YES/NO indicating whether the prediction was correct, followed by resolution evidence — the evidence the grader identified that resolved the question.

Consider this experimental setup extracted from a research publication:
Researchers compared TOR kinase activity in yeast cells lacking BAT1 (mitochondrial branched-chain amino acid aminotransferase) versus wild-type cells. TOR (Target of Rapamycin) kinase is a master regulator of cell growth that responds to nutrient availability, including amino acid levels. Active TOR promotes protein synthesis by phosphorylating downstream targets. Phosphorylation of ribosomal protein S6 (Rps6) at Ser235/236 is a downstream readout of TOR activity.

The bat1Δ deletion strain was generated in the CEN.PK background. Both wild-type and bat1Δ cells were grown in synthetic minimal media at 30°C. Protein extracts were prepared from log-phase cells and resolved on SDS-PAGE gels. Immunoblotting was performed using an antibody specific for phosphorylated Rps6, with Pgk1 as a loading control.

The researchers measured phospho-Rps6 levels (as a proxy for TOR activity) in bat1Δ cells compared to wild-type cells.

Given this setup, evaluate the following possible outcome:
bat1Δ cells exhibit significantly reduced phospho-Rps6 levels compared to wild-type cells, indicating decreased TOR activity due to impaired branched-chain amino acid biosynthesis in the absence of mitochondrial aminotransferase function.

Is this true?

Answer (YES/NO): YES